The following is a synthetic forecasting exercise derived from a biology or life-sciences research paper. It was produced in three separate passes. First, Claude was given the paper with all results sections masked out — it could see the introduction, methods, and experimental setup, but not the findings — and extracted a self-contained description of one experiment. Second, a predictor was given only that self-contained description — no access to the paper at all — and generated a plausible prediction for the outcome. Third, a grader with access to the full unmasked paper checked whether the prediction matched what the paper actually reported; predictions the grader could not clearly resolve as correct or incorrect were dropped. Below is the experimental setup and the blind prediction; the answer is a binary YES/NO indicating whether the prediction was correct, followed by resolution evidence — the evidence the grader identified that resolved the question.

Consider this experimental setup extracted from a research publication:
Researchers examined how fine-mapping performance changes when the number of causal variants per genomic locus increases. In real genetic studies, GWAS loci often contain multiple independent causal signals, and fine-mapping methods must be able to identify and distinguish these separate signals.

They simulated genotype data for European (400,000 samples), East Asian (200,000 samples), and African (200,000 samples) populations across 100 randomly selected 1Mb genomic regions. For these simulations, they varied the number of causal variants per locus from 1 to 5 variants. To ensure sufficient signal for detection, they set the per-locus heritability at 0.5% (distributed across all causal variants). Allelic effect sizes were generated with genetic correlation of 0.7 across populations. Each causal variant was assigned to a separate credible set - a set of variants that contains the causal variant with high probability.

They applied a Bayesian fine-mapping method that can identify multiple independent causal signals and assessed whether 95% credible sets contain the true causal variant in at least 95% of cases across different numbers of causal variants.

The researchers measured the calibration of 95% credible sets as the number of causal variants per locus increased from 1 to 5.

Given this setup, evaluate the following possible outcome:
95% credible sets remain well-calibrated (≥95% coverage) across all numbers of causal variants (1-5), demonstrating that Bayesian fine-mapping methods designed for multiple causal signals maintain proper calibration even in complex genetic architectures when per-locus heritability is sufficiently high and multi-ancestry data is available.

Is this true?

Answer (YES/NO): YES